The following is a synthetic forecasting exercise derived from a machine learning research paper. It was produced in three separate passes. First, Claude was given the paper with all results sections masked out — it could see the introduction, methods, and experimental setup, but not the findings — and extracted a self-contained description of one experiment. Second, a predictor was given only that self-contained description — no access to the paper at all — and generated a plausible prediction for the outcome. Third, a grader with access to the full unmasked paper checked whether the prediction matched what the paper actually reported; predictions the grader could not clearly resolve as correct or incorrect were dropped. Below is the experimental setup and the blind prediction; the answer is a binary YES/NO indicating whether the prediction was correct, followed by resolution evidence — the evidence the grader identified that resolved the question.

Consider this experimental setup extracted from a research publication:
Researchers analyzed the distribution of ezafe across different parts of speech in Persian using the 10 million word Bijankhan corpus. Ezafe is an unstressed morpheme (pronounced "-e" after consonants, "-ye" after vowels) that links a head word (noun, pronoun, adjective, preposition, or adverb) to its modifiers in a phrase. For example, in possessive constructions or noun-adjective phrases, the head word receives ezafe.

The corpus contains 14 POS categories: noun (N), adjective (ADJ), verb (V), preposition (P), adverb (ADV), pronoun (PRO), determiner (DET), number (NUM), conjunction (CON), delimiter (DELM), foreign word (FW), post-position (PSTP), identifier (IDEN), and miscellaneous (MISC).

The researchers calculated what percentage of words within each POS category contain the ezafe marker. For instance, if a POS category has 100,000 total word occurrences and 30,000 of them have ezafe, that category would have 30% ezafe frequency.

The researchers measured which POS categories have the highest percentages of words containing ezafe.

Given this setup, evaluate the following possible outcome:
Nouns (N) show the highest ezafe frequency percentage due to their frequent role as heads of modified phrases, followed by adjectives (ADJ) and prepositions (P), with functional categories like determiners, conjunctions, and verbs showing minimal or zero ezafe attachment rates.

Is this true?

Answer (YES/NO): NO